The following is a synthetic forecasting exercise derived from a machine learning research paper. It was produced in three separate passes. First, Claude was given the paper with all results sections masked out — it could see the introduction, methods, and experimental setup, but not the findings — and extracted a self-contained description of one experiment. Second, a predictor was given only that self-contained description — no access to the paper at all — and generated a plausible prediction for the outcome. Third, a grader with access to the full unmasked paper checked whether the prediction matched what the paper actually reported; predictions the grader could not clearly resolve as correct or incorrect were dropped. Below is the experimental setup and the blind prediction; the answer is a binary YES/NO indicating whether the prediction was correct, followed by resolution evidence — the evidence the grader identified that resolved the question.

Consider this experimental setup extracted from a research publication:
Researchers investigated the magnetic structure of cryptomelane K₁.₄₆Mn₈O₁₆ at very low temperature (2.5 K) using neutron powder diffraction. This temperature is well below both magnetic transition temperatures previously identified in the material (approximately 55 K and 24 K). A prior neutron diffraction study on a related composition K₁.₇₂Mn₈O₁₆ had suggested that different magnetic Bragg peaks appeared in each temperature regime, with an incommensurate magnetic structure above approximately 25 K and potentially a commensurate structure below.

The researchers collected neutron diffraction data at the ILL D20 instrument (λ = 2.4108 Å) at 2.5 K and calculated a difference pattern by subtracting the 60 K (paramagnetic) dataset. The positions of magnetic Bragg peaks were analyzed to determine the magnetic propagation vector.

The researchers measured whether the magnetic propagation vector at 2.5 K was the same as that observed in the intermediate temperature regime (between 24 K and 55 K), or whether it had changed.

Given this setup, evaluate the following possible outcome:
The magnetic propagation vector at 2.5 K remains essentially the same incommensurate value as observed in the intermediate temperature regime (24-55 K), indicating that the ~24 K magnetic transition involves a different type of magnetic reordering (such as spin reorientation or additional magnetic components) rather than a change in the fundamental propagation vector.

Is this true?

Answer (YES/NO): NO